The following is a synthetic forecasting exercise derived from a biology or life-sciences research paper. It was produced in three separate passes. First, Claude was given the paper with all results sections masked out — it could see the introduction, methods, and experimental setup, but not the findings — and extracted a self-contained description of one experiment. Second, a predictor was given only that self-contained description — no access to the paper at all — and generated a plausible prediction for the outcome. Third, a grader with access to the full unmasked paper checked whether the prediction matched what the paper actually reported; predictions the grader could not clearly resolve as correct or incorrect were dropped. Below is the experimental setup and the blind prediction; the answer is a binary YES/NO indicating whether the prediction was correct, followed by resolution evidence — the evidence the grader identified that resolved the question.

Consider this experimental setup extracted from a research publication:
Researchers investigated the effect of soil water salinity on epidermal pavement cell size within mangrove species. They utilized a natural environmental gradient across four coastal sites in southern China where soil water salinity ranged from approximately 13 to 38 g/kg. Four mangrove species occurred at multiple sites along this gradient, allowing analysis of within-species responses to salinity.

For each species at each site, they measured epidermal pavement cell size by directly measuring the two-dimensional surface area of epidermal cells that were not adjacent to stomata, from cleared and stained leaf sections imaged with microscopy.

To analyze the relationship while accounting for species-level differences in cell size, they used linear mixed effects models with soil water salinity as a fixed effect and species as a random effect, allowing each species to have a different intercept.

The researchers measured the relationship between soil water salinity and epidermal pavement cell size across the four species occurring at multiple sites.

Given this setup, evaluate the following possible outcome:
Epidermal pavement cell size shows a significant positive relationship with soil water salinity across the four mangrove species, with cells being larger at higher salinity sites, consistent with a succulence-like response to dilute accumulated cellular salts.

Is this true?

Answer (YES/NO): NO